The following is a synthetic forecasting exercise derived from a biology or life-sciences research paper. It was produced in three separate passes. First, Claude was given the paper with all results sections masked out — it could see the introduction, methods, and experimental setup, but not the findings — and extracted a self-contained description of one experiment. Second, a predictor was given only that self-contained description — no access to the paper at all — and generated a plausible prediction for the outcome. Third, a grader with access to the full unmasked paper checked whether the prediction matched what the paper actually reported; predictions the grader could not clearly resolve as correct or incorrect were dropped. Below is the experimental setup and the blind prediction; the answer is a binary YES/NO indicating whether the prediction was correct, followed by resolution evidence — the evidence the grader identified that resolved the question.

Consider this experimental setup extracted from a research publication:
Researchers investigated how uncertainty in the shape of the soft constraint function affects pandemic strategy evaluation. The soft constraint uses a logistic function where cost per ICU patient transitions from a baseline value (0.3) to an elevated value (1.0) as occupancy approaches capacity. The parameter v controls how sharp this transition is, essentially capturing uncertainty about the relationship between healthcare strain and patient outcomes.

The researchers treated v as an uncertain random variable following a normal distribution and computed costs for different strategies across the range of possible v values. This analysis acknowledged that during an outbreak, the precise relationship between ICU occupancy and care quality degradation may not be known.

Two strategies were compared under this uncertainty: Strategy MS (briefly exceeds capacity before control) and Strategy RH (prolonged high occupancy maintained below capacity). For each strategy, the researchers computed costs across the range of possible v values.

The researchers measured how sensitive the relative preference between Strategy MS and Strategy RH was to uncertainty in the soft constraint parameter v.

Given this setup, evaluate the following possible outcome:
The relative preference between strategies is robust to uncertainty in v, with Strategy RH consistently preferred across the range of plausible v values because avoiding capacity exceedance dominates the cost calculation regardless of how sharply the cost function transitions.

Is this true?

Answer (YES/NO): NO